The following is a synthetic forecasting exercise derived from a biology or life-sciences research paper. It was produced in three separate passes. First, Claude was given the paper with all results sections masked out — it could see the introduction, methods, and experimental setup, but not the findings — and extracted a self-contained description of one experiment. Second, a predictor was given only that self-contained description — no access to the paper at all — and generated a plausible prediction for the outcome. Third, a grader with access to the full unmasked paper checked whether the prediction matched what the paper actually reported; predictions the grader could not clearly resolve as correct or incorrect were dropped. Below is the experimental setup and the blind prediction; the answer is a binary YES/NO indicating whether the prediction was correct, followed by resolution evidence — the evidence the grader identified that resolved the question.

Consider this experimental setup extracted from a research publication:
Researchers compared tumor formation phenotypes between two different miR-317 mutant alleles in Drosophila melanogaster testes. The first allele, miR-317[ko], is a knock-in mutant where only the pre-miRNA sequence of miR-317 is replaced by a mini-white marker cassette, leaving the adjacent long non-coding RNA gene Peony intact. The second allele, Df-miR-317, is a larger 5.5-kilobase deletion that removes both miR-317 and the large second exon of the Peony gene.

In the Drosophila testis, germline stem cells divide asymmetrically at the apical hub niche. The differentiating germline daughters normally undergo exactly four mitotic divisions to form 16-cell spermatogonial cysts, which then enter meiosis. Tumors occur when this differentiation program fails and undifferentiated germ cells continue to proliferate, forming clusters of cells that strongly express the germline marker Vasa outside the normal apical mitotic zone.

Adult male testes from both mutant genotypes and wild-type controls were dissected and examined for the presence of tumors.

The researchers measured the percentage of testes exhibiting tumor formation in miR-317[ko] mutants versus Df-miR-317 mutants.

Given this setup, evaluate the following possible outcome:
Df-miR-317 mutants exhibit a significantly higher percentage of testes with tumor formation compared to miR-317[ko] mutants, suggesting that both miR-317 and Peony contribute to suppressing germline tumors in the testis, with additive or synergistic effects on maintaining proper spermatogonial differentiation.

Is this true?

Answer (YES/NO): NO